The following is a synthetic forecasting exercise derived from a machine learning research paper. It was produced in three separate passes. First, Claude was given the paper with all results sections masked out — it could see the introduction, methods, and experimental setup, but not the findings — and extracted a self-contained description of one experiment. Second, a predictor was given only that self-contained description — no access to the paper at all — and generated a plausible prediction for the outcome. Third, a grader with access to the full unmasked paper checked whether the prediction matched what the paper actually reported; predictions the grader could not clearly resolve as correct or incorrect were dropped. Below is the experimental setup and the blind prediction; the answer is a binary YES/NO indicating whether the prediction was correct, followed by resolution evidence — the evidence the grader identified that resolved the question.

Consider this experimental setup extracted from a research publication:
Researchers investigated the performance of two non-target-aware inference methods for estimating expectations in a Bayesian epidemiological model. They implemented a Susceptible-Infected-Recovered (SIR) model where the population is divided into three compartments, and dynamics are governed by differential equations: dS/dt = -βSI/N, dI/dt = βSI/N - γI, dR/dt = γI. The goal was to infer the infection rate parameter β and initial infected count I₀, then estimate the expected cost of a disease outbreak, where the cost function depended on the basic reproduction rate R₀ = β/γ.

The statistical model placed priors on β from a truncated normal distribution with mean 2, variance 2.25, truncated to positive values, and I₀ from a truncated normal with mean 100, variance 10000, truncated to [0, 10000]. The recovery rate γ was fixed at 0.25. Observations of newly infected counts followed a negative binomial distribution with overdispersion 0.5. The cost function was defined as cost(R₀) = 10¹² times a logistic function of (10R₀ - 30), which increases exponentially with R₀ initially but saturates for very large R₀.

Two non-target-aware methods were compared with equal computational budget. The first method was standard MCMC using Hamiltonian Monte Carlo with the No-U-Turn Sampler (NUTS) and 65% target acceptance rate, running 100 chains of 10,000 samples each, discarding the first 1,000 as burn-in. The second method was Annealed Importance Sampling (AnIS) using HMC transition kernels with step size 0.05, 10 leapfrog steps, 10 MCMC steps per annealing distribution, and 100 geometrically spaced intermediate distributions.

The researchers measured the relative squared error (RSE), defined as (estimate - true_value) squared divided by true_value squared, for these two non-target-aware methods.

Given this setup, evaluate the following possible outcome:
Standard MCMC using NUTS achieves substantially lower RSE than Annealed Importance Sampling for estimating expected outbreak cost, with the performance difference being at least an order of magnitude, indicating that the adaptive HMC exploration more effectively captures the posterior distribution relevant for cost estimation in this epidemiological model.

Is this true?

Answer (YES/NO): NO